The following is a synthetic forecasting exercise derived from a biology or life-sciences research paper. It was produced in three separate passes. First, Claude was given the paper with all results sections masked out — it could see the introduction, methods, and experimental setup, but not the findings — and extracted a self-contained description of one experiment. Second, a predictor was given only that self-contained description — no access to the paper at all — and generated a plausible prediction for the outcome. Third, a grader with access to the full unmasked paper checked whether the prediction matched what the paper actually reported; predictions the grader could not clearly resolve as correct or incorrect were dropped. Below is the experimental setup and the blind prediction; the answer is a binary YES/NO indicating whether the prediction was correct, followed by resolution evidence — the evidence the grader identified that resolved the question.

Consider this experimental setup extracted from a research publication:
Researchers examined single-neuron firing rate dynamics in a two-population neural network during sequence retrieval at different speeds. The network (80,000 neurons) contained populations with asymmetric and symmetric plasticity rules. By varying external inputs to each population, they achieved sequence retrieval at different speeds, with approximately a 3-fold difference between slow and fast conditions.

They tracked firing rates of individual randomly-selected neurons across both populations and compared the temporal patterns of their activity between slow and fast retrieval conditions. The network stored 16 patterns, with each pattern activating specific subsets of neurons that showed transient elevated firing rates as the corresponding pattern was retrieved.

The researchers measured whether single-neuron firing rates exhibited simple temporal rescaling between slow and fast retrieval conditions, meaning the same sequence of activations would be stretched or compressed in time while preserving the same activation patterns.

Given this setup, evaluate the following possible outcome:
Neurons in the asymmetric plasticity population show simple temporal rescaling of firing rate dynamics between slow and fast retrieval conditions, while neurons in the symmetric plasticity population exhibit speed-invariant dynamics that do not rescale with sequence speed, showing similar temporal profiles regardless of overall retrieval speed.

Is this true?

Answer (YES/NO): NO